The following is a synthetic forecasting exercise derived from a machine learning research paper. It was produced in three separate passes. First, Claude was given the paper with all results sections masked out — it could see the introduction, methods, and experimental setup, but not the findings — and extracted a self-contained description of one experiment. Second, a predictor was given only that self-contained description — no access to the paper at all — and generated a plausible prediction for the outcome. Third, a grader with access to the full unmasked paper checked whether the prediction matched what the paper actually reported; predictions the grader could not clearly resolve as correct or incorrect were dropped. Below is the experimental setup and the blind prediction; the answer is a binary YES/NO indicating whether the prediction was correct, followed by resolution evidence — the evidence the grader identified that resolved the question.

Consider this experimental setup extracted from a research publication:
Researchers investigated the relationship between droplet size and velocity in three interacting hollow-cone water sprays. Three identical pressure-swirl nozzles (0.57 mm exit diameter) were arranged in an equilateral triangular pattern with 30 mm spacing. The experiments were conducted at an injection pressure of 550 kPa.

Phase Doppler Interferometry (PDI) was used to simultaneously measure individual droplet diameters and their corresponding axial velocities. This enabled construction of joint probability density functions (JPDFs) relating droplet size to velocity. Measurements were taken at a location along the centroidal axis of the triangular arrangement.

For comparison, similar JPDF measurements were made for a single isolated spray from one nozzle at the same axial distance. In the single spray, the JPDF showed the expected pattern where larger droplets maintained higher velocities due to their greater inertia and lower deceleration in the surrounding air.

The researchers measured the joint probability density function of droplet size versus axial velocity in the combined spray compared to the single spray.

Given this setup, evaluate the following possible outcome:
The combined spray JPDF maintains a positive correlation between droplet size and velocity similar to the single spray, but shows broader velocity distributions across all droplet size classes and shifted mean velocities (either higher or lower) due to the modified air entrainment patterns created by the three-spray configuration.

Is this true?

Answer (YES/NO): NO